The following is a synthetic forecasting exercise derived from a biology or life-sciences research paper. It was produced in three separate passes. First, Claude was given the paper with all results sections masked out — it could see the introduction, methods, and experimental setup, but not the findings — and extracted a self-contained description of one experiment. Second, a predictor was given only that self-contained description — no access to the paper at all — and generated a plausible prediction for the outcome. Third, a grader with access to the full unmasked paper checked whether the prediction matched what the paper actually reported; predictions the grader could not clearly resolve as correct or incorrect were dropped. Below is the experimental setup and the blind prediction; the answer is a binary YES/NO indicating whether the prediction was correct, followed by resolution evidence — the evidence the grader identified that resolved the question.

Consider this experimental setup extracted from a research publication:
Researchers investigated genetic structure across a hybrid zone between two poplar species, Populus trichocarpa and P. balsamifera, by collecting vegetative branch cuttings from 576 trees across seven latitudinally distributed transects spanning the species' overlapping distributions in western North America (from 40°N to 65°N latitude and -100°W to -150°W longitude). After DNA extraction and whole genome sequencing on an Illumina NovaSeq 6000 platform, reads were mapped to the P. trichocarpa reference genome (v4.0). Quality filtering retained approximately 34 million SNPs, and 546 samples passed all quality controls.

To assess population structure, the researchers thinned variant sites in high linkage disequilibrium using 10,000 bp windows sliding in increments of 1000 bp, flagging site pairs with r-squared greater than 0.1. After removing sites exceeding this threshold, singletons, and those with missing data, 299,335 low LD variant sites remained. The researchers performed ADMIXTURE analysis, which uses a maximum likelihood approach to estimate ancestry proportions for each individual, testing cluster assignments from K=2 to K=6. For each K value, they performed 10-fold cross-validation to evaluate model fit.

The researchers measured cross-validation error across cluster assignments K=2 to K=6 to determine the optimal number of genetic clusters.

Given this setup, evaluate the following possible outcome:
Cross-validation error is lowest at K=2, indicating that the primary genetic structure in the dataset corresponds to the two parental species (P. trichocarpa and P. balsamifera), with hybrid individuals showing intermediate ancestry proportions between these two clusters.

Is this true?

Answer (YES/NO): NO